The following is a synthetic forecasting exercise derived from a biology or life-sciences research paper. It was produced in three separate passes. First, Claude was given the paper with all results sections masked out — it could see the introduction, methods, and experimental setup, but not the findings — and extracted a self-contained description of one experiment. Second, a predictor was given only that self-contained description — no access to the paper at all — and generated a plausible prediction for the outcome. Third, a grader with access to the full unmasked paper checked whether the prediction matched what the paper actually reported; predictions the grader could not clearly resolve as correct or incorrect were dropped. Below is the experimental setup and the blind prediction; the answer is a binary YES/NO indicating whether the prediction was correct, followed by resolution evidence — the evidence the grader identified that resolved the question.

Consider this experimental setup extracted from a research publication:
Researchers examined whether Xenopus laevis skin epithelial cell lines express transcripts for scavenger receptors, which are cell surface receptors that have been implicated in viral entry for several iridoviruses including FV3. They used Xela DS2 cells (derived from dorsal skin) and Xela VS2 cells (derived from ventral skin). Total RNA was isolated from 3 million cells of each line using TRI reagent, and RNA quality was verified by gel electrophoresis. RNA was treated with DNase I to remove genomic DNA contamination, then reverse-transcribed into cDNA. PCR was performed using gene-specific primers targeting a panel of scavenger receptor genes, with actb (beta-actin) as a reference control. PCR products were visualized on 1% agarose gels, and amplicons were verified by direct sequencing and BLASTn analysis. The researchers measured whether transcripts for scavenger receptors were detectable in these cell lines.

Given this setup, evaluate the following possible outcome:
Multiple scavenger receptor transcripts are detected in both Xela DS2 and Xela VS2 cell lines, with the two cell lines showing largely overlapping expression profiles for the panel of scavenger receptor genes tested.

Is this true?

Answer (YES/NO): NO